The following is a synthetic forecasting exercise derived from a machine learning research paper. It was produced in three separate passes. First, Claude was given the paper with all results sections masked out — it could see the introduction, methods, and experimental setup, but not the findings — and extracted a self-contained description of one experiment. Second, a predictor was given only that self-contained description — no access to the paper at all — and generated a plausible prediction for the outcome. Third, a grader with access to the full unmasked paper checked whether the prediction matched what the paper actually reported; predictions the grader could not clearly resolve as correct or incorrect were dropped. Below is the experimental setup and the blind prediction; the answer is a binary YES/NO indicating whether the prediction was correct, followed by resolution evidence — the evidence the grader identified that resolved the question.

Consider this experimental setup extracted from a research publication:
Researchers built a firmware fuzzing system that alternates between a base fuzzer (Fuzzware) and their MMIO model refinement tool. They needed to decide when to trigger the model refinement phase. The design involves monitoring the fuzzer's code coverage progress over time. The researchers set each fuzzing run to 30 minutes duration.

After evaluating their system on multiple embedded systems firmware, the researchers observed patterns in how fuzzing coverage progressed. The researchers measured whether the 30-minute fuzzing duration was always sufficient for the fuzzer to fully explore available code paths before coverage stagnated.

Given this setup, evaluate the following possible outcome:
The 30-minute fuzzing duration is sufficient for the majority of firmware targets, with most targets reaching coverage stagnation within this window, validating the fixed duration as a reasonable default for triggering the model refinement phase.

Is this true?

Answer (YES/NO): NO